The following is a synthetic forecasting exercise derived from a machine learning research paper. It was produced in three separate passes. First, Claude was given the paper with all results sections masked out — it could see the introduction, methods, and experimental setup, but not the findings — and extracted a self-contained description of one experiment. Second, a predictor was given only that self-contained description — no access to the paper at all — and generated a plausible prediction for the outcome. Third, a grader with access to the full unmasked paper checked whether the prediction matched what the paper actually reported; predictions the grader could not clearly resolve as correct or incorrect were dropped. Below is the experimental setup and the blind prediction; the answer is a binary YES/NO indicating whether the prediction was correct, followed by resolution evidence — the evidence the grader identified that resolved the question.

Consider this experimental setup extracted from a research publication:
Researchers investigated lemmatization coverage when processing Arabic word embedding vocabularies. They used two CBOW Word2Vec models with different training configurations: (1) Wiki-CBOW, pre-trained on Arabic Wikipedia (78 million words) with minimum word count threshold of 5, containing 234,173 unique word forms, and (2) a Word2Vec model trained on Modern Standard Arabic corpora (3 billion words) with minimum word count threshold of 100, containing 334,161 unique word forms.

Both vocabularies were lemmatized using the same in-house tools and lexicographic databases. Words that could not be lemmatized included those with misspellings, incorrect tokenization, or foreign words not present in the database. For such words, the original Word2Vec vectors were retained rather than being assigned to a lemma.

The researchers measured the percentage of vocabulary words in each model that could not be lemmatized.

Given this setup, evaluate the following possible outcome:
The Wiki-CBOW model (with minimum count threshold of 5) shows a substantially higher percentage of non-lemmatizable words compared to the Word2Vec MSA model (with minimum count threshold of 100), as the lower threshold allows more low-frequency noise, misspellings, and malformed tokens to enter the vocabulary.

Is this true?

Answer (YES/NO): NO